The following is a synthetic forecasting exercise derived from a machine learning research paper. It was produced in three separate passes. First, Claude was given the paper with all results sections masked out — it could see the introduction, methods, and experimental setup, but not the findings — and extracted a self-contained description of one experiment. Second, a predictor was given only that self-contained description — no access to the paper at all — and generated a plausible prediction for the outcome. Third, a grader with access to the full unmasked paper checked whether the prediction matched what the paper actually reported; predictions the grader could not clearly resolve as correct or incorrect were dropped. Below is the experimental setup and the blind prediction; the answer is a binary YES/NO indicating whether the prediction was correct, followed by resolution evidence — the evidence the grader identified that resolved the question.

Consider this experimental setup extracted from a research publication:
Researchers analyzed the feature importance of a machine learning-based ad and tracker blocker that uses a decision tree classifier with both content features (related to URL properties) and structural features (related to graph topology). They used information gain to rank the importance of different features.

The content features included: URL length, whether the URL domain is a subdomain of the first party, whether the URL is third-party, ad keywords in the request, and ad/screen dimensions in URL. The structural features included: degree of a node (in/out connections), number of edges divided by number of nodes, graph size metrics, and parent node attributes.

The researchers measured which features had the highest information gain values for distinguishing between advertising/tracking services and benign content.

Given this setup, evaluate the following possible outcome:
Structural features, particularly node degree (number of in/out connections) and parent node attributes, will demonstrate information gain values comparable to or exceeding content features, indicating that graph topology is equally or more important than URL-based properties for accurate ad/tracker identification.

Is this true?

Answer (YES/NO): NO